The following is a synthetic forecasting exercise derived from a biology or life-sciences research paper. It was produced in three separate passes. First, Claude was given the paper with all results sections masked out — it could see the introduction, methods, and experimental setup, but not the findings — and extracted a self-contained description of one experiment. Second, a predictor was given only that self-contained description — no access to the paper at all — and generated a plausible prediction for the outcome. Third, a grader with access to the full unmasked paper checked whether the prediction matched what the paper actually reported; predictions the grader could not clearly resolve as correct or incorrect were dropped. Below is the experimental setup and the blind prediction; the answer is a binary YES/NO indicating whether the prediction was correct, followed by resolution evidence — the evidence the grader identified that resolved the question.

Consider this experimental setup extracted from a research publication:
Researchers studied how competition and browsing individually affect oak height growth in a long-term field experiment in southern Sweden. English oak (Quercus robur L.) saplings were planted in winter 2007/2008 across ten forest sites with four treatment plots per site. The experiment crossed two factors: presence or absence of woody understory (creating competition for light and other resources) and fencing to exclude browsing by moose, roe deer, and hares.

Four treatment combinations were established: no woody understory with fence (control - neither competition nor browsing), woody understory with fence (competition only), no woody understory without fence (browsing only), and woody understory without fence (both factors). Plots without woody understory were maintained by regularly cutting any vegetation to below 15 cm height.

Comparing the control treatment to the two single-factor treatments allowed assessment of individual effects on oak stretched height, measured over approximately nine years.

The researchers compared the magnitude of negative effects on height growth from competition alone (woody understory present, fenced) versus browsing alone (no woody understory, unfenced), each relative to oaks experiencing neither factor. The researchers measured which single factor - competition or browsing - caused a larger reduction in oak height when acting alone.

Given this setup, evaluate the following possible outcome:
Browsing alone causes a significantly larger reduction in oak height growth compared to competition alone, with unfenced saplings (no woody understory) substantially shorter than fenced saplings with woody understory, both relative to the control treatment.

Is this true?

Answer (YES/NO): YES